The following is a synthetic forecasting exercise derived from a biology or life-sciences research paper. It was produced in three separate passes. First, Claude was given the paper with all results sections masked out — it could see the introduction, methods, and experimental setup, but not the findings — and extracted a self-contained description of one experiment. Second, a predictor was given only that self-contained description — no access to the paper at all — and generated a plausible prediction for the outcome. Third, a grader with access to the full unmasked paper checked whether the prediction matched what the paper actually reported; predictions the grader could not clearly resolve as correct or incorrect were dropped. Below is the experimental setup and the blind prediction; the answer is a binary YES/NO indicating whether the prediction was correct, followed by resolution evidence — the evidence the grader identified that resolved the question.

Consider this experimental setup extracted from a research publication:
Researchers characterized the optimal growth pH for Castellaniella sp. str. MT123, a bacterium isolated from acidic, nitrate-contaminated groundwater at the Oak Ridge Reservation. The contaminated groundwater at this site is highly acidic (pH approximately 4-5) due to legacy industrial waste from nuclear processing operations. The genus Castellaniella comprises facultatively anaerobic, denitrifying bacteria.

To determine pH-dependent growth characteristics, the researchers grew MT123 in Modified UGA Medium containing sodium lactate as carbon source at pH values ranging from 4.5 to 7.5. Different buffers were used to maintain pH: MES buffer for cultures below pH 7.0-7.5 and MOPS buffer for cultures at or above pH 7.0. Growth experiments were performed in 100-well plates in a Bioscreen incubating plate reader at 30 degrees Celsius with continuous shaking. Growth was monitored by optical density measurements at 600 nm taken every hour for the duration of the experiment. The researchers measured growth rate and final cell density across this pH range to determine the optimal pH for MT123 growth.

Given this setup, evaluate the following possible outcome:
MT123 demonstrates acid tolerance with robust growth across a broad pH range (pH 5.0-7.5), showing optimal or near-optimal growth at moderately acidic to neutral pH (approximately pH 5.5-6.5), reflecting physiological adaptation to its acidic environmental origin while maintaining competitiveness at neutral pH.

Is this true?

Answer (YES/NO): YES